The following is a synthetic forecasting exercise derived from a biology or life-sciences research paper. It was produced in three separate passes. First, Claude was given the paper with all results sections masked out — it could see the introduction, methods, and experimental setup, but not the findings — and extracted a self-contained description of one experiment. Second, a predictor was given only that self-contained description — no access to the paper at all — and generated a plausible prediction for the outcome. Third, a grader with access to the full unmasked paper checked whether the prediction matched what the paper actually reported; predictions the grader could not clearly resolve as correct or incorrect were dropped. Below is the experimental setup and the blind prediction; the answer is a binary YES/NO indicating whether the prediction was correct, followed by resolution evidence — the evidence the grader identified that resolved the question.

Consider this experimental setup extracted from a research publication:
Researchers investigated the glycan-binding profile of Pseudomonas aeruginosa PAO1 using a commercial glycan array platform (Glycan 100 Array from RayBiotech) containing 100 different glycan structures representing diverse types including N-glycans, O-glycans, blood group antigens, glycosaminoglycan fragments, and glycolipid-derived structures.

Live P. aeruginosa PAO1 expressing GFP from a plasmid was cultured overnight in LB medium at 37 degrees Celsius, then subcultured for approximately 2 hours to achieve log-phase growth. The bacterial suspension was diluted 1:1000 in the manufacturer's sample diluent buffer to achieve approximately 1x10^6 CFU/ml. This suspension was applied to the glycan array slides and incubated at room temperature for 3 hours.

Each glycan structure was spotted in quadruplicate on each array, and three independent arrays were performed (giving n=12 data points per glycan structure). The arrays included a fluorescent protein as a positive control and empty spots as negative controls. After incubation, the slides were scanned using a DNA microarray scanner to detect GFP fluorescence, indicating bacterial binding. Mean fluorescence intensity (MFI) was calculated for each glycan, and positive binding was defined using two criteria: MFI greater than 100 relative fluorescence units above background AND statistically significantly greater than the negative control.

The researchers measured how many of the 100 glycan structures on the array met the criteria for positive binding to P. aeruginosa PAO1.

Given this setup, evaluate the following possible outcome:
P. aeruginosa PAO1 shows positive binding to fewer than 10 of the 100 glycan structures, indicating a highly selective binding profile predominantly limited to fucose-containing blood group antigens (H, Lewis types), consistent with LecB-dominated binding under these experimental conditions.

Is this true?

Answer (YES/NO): NO